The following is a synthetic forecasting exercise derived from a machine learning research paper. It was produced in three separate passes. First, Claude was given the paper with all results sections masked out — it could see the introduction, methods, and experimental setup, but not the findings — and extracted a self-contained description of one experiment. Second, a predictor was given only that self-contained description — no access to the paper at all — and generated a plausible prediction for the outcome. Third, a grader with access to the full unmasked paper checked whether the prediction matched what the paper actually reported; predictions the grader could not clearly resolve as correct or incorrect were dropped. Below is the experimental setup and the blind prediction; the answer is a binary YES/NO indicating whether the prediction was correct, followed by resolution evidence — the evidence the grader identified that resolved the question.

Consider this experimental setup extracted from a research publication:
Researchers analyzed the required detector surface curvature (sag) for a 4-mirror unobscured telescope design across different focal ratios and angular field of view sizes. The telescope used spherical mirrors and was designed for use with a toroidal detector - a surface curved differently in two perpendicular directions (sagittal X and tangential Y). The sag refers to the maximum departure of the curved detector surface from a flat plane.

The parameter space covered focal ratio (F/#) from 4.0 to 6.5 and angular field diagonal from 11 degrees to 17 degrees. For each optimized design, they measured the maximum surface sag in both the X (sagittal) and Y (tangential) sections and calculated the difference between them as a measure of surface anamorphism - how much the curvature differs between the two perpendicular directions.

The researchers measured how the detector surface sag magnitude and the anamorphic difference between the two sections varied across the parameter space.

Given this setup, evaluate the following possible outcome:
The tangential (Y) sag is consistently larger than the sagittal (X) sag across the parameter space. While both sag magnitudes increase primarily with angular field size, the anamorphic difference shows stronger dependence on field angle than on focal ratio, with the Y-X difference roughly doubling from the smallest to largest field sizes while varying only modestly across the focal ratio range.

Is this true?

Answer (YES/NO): NO